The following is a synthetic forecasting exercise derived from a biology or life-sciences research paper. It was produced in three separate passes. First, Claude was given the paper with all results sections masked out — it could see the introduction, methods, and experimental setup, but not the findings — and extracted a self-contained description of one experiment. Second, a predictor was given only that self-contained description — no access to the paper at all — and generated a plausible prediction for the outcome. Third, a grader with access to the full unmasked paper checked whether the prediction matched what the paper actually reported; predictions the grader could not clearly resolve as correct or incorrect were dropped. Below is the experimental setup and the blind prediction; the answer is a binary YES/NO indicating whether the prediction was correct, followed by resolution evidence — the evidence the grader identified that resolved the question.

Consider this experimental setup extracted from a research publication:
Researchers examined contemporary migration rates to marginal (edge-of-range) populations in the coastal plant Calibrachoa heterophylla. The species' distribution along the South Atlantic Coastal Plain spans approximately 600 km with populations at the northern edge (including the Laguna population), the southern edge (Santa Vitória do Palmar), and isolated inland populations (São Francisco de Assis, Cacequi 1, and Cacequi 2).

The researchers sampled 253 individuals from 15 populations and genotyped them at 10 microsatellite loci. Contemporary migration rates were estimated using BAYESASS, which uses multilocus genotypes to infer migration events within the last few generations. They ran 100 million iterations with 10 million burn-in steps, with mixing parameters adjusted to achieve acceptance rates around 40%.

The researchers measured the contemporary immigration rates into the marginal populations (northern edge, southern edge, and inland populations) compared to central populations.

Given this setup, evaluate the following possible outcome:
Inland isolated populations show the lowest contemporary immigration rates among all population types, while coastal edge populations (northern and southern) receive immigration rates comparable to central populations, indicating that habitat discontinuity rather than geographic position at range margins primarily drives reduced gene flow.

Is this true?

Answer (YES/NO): NO